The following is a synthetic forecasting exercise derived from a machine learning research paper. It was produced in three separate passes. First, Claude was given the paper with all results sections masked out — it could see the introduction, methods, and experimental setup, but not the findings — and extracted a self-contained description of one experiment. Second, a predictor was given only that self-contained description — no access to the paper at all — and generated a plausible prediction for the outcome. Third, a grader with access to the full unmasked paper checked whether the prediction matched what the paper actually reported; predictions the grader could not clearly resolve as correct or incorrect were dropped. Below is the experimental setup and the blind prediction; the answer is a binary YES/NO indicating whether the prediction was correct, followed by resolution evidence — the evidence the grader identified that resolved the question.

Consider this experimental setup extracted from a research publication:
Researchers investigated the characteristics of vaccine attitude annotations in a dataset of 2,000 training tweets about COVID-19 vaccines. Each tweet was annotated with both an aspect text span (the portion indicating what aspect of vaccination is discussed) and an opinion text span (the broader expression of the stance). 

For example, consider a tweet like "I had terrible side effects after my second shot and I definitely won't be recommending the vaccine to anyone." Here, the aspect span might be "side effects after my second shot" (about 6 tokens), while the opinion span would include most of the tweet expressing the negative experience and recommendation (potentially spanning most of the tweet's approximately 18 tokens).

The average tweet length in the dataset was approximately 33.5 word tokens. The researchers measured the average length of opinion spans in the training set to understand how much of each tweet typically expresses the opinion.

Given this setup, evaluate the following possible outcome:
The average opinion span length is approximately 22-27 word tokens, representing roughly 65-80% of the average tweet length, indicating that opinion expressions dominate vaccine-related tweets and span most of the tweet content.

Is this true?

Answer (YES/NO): NO